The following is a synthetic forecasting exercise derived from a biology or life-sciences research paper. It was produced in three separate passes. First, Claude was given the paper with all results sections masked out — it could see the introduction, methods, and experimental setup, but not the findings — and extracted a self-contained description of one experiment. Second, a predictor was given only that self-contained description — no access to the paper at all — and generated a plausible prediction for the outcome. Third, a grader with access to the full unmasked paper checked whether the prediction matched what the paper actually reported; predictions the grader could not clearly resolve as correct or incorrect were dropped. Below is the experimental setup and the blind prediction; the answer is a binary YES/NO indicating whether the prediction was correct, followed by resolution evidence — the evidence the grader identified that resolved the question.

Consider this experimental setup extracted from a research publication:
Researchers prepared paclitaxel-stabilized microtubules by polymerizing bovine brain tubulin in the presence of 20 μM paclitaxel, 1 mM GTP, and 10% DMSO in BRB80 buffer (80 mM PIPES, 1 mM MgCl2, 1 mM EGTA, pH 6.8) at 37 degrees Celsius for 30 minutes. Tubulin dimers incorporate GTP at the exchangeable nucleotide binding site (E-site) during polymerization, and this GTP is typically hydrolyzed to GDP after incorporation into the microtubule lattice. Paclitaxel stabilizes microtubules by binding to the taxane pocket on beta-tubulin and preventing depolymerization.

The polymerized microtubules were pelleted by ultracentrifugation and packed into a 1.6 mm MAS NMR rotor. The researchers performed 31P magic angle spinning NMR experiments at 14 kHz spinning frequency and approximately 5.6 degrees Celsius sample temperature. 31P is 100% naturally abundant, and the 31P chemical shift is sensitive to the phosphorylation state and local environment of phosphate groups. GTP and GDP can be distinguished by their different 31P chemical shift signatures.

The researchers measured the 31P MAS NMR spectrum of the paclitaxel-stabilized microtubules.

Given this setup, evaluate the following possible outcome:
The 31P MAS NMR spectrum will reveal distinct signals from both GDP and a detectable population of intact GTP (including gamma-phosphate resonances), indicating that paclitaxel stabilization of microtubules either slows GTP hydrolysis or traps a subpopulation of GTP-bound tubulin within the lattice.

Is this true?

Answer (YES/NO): YES